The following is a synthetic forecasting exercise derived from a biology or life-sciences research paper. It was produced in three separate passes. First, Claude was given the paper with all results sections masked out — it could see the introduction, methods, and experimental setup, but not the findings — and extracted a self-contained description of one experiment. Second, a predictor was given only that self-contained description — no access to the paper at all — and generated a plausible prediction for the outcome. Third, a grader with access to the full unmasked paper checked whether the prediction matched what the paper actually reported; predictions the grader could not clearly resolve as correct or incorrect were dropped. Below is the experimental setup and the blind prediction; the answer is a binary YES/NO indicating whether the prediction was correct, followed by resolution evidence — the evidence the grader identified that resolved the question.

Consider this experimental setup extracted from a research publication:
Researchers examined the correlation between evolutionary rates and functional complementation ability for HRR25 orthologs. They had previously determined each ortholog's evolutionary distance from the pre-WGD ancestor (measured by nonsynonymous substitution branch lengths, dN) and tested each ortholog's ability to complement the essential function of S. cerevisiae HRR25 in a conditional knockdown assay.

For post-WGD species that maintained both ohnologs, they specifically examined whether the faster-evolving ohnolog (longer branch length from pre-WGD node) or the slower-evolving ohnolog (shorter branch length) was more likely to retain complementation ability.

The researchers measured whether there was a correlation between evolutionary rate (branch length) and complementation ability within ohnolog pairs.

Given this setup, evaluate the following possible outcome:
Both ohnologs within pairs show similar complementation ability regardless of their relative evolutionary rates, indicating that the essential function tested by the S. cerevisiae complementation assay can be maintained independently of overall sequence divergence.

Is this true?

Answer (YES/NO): NO